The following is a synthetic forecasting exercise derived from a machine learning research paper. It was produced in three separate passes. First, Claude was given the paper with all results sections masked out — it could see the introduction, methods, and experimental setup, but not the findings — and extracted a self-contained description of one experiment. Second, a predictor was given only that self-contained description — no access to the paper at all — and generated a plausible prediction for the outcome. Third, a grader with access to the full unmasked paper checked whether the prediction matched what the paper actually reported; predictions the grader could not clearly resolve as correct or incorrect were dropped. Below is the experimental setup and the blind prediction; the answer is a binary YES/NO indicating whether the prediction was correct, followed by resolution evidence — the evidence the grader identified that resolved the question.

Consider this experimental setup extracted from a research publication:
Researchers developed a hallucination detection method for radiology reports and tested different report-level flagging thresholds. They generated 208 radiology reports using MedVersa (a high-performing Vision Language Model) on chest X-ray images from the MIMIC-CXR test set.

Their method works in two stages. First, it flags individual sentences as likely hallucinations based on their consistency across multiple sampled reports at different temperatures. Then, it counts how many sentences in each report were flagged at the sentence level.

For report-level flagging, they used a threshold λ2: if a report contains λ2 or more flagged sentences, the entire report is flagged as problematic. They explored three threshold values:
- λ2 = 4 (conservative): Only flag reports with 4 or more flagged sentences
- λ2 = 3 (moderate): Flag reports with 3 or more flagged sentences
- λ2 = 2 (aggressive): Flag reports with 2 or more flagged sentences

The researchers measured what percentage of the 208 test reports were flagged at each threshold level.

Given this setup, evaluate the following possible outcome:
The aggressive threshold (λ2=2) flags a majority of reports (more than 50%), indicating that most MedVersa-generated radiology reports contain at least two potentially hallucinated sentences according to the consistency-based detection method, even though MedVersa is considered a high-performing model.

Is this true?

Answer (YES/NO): NO